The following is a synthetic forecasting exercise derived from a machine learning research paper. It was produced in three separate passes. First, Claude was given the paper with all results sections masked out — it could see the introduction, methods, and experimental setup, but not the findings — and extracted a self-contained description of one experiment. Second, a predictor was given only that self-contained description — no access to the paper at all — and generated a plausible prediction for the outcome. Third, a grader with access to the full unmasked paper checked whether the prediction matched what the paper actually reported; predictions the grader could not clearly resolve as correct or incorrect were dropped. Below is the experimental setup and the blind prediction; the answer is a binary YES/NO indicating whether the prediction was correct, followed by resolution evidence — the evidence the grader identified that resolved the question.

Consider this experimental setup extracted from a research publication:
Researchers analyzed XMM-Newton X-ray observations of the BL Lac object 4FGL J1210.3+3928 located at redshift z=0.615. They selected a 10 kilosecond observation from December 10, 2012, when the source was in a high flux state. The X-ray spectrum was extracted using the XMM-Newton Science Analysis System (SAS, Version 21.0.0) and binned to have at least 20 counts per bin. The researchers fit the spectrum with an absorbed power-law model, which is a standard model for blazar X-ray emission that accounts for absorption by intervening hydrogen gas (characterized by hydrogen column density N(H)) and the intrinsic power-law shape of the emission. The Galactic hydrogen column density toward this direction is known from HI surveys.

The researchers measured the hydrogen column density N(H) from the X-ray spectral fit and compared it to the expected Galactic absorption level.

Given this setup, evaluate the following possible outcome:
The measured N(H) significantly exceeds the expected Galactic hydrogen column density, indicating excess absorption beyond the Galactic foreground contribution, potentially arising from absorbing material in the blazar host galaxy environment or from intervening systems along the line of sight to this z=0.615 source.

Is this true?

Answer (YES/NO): NO